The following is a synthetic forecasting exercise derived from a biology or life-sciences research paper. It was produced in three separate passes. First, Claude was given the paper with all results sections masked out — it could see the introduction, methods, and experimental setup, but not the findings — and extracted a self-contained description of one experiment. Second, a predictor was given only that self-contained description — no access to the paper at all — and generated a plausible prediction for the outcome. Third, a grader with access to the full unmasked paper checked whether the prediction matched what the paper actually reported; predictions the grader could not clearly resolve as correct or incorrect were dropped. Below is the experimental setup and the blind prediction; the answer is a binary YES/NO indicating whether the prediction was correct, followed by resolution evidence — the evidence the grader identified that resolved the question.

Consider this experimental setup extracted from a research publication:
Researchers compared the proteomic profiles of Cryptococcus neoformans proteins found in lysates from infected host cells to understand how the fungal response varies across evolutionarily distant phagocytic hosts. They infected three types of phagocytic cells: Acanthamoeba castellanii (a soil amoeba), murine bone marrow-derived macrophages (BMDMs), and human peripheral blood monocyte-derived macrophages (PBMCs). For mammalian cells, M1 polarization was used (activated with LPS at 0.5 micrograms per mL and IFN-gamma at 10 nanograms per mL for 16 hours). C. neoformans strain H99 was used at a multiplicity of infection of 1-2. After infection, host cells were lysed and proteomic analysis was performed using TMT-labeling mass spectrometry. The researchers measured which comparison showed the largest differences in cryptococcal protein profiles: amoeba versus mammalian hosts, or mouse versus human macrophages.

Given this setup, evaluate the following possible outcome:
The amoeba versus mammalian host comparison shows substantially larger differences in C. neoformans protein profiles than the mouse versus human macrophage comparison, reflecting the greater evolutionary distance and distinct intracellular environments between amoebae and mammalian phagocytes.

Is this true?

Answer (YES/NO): YES